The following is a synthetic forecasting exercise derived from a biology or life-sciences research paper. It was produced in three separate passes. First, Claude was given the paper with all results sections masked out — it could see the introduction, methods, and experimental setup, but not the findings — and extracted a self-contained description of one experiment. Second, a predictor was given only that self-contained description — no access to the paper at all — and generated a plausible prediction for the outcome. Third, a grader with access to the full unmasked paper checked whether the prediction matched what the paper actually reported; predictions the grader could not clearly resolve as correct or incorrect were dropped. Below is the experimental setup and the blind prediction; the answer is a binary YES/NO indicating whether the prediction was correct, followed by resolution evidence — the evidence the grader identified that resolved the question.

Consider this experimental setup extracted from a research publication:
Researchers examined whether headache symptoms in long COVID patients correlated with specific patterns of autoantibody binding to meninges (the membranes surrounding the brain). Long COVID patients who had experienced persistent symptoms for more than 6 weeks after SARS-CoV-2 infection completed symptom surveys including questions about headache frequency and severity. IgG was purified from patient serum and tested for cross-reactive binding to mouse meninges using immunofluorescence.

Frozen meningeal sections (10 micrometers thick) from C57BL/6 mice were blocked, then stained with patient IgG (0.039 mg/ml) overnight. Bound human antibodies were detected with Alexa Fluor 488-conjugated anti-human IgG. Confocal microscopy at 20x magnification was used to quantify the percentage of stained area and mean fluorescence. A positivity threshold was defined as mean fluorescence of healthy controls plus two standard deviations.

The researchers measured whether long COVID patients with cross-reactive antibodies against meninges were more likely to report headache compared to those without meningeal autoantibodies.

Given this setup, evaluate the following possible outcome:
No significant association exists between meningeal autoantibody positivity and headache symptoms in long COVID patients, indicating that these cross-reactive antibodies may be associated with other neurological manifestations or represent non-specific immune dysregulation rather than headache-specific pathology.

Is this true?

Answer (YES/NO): NO